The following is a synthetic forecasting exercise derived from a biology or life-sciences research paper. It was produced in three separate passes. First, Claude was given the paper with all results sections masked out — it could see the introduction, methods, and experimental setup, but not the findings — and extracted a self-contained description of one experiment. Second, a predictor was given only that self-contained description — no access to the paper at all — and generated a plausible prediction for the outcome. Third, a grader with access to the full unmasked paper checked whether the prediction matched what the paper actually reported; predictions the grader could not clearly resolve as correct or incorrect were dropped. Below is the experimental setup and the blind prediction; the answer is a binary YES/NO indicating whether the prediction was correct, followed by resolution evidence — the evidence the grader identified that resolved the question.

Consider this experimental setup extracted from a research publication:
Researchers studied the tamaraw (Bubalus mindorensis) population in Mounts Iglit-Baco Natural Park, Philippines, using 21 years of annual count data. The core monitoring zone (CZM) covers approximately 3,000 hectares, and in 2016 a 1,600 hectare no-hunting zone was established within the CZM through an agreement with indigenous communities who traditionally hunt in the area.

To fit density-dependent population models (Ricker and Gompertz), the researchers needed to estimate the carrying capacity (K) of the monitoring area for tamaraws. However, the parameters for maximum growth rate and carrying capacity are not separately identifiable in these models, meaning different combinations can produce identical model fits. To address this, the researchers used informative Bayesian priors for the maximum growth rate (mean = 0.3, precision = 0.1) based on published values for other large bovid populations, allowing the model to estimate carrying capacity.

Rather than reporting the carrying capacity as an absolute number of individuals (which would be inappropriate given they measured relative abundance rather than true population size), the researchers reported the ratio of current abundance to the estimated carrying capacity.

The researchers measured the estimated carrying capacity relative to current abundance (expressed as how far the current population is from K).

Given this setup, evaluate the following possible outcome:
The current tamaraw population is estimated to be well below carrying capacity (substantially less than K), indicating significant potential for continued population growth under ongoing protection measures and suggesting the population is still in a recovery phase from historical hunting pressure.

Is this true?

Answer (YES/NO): NO